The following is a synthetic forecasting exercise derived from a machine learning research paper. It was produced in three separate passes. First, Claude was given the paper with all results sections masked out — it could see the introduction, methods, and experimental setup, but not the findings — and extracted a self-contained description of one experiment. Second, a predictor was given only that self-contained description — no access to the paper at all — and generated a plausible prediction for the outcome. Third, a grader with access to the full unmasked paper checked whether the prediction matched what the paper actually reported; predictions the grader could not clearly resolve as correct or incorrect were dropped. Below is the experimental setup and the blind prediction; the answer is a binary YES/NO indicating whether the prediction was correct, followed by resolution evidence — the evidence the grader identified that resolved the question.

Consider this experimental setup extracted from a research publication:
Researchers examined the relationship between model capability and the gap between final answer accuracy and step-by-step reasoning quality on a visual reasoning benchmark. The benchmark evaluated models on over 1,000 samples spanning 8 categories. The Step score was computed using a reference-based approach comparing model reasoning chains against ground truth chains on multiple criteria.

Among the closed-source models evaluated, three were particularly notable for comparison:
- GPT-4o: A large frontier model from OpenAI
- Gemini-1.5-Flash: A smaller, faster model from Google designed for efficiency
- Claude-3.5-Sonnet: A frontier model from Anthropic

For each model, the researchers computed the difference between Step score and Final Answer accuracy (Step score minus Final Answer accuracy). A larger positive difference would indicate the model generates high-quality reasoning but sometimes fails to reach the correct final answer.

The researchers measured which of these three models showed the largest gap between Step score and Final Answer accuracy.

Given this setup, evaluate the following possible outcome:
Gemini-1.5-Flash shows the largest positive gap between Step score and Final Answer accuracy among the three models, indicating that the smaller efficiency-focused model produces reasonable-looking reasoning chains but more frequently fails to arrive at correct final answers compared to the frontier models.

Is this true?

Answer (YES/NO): NO